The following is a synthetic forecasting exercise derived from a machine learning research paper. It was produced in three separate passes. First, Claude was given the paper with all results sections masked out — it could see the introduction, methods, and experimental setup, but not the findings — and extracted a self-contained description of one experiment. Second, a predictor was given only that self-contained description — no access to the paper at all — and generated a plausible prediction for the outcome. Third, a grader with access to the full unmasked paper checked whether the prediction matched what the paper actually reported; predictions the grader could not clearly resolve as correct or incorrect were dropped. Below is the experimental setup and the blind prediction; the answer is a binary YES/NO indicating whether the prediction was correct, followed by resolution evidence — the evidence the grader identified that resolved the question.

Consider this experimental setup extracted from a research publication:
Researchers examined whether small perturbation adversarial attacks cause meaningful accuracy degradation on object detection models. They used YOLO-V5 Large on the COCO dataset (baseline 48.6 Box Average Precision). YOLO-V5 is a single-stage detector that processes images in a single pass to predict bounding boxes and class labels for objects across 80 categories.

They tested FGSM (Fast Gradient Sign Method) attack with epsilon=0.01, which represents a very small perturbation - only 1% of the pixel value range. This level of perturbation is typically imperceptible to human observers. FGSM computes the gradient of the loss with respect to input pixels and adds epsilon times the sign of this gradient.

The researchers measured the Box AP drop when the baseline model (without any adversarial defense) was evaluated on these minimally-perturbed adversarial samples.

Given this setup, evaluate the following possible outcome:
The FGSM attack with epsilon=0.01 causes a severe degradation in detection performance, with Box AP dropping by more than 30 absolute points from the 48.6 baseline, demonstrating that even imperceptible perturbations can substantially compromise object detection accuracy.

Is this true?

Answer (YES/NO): NO